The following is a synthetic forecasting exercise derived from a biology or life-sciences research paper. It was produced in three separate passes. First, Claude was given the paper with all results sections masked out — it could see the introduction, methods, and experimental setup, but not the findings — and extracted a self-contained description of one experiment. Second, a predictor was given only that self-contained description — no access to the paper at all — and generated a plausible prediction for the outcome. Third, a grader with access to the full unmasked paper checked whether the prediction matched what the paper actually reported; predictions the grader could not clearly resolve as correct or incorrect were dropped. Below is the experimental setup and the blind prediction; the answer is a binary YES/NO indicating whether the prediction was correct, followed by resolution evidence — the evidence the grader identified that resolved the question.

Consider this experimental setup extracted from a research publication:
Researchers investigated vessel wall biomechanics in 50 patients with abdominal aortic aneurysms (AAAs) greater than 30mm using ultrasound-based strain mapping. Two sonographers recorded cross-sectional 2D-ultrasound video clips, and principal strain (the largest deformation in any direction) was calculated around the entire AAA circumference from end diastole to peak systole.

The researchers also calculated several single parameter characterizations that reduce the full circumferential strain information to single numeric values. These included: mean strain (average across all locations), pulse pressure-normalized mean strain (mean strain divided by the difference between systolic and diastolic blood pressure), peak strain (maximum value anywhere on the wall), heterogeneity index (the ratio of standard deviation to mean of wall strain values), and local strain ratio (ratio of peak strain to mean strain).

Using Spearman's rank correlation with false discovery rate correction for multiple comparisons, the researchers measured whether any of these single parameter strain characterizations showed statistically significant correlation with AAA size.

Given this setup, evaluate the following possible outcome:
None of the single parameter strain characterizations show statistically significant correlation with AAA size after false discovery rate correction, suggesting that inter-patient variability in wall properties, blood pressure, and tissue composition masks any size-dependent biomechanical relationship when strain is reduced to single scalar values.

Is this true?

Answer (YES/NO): YES